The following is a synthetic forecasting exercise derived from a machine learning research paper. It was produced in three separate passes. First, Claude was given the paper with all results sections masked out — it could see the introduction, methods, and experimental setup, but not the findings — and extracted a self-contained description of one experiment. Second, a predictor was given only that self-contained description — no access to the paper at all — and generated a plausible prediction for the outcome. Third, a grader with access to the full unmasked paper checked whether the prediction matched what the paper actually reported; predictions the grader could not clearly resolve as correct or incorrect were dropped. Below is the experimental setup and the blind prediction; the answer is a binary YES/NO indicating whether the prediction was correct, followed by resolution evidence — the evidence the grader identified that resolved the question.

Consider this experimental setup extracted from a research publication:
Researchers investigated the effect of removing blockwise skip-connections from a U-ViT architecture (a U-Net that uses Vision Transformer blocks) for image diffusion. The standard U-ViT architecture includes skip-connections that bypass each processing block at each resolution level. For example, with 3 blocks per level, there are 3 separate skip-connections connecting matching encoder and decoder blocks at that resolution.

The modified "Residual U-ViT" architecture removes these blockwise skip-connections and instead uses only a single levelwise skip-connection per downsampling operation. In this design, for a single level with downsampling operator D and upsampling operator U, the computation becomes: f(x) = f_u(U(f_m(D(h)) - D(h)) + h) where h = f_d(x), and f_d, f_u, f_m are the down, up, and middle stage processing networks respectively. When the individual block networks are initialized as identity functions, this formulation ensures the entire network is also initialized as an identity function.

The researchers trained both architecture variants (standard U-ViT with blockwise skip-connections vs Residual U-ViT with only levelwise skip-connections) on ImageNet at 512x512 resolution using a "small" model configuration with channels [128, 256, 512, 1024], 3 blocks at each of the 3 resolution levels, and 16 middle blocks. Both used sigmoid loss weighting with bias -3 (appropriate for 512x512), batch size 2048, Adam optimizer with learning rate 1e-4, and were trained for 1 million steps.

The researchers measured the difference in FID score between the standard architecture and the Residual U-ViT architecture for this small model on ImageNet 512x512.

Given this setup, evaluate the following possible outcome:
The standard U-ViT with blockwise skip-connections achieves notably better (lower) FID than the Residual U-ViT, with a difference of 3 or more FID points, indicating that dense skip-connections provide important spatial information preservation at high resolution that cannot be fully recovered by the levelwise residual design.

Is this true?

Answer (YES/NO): NO